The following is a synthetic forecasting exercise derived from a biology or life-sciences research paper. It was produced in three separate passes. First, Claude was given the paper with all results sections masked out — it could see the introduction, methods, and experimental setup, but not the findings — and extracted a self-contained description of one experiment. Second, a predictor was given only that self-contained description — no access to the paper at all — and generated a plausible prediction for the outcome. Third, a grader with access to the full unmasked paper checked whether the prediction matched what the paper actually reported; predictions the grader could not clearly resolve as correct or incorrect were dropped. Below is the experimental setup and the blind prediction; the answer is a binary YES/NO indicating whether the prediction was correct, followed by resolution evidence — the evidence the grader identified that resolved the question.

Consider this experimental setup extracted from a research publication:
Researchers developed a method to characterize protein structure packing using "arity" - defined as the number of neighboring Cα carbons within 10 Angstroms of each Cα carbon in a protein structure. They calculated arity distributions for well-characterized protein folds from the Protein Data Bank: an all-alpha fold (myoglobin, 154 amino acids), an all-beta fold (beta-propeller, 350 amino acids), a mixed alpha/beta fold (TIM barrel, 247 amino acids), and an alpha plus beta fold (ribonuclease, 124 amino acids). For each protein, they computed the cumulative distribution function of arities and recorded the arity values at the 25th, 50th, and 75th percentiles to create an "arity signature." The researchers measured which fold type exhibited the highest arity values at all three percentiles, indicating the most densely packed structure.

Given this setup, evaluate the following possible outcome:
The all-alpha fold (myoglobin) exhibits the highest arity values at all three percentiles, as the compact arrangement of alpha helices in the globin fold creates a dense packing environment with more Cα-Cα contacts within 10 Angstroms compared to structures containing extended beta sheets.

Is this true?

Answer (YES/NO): NO